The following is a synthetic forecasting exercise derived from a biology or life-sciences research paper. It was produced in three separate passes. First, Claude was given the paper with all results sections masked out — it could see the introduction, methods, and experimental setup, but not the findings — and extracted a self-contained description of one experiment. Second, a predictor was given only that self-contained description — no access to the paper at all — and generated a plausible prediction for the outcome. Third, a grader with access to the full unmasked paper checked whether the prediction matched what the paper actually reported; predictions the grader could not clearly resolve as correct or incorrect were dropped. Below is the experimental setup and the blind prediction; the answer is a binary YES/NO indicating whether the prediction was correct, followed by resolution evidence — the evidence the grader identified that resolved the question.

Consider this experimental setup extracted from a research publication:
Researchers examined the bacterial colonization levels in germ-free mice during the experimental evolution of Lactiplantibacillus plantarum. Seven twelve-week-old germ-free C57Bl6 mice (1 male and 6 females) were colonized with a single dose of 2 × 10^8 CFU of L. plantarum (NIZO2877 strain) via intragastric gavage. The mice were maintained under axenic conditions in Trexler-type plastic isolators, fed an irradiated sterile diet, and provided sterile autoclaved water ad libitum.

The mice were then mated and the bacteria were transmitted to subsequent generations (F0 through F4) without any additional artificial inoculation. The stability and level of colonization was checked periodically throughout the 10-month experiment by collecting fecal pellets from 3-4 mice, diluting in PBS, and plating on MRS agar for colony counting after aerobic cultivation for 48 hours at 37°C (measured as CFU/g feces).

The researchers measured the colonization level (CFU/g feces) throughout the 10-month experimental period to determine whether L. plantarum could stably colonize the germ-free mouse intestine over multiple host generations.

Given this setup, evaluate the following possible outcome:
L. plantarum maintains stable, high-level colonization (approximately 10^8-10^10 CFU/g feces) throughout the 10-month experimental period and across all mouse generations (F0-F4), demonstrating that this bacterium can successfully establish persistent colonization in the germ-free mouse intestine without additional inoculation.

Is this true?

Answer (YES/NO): NO